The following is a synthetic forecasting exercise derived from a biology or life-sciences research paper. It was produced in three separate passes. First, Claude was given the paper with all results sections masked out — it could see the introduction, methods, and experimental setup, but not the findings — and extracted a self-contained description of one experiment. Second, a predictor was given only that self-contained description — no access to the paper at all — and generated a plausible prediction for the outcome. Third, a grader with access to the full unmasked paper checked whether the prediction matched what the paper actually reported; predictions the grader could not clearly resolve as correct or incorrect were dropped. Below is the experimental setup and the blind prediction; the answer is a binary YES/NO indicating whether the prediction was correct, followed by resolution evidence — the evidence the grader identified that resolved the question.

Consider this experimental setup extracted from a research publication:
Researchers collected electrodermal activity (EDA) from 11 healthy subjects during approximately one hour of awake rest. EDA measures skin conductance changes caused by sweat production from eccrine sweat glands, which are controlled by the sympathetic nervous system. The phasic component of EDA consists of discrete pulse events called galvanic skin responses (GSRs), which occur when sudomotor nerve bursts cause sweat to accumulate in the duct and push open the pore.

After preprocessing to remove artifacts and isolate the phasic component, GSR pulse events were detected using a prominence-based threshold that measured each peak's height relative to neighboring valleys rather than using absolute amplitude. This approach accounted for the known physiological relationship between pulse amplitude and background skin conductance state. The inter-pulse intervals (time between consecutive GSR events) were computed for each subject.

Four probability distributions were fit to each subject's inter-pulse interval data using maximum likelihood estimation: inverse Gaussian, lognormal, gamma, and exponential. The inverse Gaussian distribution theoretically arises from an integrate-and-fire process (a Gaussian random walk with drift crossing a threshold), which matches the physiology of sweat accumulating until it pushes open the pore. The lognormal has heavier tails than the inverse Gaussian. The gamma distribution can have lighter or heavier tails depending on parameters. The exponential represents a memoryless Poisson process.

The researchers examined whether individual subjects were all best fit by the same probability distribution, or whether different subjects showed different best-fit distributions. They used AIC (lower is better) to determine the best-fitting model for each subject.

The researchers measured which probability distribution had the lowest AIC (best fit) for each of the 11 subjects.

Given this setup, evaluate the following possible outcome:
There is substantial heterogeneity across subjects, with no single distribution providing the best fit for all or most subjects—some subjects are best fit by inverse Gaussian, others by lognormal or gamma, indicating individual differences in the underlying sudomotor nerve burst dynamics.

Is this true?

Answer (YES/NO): YES